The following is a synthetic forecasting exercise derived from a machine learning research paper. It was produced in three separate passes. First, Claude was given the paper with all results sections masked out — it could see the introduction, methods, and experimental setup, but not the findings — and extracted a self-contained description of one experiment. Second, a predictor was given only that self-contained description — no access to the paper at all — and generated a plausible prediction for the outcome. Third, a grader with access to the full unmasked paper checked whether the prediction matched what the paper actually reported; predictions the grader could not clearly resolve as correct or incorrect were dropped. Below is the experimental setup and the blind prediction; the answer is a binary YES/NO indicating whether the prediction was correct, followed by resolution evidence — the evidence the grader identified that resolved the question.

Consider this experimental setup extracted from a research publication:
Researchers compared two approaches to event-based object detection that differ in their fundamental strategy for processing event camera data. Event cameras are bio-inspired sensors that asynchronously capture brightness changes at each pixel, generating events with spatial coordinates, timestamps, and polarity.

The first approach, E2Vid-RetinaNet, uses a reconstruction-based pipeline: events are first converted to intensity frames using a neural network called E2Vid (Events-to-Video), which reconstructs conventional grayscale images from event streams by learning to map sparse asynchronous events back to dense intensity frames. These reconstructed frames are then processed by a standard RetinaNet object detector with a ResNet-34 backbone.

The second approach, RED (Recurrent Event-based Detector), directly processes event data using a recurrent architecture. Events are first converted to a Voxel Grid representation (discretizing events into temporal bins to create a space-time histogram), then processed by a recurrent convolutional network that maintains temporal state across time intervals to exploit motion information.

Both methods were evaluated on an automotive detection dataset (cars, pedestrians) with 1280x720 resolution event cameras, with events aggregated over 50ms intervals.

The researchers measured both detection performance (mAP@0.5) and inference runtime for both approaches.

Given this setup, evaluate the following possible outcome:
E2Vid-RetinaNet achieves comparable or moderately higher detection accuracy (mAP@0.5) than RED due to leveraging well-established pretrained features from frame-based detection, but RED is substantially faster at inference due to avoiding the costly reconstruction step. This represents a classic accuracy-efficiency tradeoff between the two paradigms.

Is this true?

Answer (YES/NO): NO